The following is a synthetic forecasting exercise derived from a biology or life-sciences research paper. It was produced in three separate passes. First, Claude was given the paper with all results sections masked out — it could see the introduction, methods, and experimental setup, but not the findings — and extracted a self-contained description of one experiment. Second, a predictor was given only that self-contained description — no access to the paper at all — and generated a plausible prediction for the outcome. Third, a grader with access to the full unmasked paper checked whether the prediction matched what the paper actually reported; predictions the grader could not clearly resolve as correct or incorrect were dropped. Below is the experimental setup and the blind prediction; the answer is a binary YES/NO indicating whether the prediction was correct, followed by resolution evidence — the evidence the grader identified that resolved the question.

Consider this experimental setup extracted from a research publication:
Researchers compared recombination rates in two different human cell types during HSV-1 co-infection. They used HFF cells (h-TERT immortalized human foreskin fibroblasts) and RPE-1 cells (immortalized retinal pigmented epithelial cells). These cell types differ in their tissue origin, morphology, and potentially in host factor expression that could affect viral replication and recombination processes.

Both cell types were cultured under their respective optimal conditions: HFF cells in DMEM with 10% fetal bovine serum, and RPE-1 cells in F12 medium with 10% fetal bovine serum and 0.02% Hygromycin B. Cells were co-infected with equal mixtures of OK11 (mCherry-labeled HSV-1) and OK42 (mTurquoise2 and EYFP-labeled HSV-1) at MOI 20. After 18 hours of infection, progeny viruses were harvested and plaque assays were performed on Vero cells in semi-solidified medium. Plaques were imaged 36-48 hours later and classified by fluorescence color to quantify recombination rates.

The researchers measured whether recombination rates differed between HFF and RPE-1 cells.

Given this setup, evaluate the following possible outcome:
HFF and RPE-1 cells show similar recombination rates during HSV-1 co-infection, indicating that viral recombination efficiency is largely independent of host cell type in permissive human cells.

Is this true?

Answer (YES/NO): YES